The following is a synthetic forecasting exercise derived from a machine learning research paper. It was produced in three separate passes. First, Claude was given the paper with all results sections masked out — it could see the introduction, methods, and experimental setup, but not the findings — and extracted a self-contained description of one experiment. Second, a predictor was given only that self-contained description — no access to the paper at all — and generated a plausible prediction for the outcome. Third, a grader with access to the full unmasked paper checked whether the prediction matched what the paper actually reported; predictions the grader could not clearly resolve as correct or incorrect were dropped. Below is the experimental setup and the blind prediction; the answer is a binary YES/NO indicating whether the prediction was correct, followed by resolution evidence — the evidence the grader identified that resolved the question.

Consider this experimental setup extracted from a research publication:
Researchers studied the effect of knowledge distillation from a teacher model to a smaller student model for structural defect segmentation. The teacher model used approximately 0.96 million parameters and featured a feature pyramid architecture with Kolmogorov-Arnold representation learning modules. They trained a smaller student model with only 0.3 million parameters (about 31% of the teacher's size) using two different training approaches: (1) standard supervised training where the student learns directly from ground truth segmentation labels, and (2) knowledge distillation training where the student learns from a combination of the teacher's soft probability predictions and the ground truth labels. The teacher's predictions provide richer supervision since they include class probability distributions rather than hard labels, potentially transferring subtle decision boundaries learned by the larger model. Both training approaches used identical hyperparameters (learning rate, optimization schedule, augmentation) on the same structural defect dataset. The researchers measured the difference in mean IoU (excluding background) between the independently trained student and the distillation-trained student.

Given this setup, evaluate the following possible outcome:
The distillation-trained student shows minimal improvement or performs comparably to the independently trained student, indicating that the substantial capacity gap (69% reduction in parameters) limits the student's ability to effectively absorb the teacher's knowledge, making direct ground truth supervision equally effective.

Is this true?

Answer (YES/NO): NO